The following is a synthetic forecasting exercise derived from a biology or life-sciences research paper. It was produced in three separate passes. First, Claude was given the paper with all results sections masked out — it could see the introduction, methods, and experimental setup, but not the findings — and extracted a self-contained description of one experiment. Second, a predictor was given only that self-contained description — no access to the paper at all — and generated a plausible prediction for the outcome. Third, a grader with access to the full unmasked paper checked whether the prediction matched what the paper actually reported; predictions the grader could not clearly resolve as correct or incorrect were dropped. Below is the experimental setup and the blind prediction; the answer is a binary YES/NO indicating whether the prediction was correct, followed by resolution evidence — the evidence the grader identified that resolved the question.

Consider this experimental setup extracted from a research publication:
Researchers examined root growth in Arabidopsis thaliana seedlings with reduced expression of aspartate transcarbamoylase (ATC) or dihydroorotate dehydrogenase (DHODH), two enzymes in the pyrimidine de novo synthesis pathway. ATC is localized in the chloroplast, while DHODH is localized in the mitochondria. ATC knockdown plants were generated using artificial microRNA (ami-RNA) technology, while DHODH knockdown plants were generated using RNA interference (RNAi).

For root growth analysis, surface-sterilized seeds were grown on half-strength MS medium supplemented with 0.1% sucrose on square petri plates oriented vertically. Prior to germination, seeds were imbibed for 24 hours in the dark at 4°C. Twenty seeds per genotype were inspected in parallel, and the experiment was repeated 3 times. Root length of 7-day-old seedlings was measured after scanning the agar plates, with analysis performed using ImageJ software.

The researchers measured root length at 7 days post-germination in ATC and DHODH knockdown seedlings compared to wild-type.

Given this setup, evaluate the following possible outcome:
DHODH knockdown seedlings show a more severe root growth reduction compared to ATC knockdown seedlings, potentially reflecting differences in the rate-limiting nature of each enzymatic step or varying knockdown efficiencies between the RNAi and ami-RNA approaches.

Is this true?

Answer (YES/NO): NO